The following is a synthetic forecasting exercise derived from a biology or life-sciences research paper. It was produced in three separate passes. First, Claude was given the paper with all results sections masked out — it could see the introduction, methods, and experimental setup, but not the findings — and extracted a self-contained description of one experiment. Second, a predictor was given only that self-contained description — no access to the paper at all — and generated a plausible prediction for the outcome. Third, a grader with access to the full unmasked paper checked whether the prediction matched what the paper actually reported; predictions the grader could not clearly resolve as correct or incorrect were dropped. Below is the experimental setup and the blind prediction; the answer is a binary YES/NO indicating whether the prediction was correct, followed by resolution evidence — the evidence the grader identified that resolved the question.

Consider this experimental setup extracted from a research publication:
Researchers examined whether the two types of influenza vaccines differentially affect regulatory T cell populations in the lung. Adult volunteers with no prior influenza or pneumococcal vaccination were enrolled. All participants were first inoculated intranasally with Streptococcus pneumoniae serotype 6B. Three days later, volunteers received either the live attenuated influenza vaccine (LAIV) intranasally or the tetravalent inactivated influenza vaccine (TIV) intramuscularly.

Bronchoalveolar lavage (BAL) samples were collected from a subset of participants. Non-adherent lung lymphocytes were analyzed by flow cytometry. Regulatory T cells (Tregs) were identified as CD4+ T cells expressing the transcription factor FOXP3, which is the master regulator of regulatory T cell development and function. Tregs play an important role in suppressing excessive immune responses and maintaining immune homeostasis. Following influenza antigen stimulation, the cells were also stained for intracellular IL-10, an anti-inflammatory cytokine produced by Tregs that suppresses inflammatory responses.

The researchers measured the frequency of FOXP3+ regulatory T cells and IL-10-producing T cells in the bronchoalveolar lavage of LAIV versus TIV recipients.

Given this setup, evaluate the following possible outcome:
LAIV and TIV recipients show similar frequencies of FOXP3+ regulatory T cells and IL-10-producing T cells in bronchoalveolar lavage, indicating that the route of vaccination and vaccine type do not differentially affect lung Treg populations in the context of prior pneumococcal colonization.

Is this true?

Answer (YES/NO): NO